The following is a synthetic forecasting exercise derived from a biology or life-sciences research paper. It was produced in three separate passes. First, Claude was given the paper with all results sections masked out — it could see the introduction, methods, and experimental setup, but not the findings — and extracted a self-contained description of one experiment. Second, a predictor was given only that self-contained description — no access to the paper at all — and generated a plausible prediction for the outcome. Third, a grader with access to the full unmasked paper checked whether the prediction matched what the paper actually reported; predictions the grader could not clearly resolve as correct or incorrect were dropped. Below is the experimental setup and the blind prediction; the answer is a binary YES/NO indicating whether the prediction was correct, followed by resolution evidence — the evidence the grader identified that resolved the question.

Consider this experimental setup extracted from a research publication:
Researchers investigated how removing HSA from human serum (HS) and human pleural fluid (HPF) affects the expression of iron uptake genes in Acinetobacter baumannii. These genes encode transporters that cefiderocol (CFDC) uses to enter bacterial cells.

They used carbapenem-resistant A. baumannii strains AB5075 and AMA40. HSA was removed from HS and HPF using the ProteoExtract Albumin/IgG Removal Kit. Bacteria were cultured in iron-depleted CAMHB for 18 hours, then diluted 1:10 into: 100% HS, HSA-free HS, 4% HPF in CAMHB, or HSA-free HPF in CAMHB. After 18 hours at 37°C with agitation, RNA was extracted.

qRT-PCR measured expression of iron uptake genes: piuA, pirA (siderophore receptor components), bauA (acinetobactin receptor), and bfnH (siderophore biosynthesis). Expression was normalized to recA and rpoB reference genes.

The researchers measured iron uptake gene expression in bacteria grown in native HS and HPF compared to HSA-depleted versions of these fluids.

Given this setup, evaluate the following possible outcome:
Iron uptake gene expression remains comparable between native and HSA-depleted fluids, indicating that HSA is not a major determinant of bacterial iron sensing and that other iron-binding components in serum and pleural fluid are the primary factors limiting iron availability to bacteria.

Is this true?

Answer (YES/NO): NO